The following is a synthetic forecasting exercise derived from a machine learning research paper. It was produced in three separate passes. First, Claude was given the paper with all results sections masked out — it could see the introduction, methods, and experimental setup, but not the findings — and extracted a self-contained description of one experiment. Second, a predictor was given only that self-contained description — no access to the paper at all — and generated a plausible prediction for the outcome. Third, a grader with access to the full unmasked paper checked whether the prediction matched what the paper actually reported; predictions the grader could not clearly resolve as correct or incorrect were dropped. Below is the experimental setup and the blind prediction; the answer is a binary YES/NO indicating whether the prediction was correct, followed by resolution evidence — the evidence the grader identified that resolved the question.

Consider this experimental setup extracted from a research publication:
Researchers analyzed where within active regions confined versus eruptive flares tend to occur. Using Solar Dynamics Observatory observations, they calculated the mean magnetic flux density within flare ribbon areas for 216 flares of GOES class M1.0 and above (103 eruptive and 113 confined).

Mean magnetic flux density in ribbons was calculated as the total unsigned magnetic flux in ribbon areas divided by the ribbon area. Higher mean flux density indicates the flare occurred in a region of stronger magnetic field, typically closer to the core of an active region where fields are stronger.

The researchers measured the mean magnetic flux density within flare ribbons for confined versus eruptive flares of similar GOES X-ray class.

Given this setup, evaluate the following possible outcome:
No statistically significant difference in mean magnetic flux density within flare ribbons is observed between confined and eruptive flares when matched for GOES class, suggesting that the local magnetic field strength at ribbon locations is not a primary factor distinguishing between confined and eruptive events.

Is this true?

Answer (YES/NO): NO